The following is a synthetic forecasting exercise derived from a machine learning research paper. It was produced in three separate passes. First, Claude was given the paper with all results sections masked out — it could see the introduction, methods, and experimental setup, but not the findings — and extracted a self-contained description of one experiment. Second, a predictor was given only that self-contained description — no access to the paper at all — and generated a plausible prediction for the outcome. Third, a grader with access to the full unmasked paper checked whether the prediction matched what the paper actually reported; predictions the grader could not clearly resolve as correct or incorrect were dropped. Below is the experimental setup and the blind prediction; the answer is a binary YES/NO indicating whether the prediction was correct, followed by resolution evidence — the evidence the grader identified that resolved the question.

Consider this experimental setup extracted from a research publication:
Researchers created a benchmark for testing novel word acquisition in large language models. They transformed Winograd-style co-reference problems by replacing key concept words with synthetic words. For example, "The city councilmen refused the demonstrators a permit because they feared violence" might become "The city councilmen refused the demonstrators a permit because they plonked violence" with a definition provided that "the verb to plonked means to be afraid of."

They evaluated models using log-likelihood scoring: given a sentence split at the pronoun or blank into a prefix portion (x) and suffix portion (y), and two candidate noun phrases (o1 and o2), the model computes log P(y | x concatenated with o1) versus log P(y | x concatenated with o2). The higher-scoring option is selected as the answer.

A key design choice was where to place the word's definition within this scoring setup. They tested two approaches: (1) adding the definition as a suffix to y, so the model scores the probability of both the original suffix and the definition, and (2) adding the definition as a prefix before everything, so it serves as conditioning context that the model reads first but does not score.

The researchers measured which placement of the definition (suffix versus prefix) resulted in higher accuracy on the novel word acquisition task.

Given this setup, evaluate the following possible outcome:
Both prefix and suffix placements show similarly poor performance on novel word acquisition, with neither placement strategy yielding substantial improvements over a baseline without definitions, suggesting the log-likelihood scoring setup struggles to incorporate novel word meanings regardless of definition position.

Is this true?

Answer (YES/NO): NO